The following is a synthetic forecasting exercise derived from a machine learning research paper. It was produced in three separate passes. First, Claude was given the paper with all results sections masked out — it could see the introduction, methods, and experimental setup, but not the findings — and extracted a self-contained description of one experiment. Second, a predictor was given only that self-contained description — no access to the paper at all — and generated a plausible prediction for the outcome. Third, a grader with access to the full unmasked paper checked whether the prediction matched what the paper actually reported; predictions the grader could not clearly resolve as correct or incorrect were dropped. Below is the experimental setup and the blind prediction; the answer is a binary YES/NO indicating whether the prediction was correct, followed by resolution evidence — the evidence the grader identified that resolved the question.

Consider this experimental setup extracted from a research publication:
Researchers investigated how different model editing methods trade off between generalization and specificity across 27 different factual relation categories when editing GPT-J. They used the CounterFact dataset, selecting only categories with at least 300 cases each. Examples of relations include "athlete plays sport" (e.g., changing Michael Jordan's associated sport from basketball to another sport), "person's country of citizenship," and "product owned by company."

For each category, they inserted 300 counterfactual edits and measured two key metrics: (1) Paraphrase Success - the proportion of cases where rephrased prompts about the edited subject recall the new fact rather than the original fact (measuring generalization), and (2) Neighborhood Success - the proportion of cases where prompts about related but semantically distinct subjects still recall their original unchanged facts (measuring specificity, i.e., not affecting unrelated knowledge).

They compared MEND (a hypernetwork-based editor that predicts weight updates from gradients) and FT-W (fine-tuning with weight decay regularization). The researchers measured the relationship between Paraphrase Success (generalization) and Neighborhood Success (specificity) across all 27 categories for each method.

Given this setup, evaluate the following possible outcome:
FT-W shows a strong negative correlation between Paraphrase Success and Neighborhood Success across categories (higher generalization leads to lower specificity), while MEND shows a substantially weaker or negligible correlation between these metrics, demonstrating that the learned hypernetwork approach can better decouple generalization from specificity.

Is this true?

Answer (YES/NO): NO